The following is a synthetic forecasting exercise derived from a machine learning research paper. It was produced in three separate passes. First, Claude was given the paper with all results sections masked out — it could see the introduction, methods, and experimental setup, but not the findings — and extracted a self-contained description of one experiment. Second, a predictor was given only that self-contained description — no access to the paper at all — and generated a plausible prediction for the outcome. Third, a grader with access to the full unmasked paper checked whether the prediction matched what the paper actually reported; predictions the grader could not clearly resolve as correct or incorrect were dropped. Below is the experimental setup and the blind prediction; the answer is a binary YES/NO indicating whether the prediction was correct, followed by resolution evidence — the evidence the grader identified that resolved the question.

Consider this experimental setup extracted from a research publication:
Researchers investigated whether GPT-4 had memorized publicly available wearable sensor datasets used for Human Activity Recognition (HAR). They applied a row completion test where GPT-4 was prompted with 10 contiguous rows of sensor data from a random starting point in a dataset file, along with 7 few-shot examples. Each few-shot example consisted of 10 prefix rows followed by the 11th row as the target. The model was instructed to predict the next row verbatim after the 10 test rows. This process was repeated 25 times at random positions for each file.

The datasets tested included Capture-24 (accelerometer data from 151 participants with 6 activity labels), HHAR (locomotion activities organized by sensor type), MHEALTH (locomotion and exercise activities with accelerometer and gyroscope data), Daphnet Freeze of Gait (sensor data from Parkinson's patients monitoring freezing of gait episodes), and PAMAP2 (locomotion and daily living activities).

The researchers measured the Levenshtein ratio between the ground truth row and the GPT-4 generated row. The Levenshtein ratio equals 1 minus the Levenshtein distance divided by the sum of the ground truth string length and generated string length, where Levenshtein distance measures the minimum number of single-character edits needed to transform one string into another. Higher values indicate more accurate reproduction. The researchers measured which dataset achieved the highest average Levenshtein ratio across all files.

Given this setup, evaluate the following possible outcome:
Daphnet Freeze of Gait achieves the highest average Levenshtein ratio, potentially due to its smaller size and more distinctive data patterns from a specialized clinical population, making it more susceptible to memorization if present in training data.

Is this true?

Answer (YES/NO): NO